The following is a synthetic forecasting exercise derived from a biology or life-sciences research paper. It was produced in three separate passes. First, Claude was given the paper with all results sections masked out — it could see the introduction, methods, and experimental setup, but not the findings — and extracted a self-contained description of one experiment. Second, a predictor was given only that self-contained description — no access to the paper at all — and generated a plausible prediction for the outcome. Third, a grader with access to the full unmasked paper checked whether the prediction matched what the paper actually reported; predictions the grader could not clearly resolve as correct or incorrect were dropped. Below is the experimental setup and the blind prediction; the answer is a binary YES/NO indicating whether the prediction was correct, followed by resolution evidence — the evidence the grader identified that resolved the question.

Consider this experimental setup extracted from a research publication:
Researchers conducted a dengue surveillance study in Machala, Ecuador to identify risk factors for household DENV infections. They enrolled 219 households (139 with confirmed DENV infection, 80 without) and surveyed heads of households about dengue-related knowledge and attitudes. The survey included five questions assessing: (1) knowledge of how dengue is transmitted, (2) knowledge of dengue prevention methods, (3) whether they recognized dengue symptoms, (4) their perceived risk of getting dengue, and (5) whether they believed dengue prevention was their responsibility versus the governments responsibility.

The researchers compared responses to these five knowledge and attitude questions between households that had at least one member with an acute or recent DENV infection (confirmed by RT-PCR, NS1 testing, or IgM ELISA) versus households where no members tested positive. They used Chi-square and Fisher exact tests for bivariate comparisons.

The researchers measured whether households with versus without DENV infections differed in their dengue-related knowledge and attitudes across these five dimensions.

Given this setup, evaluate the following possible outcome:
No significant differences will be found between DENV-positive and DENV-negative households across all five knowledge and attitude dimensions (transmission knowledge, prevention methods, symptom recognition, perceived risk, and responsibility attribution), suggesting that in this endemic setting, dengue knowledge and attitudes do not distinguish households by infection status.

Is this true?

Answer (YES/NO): YES